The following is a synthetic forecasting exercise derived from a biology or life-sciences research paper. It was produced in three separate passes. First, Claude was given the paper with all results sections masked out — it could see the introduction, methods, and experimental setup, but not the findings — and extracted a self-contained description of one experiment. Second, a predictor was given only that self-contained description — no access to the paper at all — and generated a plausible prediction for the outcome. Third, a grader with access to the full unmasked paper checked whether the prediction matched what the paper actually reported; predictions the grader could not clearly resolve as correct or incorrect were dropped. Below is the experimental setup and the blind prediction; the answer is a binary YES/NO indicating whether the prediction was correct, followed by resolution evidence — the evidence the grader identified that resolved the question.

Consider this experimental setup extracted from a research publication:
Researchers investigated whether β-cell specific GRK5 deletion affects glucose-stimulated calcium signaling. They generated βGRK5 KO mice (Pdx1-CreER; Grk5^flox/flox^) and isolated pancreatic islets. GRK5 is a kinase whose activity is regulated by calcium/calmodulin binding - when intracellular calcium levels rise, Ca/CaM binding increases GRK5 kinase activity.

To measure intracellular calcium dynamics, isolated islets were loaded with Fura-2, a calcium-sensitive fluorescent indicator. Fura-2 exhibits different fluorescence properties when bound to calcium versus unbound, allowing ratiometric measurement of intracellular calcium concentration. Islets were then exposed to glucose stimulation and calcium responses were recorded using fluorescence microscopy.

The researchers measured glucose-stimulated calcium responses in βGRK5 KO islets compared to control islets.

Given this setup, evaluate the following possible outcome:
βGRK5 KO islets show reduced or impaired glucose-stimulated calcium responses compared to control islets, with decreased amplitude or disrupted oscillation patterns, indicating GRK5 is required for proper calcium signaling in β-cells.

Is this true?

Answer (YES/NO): NO